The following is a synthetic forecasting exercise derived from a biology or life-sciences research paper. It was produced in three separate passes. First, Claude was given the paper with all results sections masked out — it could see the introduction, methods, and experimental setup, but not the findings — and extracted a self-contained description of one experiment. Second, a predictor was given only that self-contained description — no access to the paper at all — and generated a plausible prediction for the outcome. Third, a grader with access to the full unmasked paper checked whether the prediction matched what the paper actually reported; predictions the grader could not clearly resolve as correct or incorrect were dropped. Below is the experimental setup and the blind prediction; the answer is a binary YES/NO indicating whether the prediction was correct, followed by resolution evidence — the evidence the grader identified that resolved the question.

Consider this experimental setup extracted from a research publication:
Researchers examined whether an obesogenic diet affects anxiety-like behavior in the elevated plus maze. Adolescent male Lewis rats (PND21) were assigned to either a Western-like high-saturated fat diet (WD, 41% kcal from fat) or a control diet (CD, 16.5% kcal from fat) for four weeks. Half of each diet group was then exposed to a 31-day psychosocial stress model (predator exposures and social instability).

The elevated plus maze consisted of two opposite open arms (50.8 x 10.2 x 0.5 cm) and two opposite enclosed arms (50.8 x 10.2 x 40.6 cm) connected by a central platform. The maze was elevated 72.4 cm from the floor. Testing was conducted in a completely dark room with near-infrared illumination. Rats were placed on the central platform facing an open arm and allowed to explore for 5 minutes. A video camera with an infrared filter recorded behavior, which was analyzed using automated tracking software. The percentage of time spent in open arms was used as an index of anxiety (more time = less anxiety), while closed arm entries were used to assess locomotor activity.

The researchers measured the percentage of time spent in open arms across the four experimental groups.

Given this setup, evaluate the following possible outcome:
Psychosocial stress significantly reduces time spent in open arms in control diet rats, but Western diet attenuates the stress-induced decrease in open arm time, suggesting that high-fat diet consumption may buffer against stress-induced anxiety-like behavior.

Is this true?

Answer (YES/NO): NO